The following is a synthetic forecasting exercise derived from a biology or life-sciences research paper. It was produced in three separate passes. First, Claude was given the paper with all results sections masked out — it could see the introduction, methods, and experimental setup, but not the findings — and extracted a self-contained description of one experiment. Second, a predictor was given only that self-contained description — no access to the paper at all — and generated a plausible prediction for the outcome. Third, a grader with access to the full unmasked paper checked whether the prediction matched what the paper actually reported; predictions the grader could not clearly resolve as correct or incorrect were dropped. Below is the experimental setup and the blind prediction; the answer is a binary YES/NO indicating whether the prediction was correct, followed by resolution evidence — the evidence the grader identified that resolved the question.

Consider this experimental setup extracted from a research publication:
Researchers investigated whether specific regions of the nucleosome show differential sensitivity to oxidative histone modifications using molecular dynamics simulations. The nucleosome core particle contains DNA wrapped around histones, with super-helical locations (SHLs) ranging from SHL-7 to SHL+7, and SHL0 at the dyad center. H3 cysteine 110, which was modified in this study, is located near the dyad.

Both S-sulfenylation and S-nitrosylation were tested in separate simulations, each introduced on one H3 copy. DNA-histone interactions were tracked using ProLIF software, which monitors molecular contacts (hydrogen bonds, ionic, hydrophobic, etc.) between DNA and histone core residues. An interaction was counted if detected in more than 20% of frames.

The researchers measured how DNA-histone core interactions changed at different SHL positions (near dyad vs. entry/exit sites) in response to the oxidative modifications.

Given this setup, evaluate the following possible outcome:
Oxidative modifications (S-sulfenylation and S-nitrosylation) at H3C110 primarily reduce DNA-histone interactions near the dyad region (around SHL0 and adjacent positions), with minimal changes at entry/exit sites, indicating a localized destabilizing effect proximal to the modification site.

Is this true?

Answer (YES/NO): NO